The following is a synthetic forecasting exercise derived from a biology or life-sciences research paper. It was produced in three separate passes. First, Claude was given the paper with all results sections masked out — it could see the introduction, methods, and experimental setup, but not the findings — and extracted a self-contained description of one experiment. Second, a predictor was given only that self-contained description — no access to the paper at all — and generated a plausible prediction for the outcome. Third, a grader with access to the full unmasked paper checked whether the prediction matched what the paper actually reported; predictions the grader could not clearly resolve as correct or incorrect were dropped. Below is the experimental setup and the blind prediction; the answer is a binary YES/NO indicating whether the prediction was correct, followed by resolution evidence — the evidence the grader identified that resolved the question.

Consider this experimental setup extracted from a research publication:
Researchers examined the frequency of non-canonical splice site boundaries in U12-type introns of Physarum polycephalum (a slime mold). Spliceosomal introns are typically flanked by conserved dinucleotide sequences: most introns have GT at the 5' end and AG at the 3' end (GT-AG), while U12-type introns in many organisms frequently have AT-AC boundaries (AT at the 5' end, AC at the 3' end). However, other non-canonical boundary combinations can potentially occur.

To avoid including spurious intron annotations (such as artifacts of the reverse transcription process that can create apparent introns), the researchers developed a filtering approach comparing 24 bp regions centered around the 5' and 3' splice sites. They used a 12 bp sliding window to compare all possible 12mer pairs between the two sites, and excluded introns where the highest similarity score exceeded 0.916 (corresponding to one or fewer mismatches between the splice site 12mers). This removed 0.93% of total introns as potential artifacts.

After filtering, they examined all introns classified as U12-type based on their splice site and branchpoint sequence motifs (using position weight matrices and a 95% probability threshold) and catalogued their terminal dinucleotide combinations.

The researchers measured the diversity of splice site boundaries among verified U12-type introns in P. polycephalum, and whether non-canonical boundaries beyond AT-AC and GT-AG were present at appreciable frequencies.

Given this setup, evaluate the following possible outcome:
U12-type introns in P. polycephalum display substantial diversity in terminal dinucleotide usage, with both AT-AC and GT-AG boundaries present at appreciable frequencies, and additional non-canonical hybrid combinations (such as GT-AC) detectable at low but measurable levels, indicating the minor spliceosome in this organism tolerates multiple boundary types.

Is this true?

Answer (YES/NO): YES